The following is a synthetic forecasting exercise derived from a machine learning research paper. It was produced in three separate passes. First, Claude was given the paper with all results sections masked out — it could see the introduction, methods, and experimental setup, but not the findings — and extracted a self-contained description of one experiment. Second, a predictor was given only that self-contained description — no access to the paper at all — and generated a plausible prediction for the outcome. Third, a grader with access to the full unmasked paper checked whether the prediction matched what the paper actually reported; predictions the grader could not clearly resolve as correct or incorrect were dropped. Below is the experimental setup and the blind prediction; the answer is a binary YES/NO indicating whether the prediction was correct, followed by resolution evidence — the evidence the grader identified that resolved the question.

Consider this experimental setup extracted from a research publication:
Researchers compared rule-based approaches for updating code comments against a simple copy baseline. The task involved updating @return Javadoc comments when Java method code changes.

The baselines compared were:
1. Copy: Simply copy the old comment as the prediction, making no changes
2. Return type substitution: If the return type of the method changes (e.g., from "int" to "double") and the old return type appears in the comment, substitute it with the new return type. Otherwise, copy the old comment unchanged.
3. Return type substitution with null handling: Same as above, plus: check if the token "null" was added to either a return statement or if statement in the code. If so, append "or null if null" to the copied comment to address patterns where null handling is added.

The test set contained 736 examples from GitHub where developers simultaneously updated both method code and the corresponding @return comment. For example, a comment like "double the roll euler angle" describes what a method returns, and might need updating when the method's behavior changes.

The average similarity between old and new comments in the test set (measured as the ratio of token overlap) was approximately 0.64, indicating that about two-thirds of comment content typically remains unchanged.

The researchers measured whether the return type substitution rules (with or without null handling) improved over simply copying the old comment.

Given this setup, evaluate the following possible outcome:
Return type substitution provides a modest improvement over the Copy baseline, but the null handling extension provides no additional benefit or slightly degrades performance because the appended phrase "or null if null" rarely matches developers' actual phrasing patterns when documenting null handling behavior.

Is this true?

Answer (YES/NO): NO